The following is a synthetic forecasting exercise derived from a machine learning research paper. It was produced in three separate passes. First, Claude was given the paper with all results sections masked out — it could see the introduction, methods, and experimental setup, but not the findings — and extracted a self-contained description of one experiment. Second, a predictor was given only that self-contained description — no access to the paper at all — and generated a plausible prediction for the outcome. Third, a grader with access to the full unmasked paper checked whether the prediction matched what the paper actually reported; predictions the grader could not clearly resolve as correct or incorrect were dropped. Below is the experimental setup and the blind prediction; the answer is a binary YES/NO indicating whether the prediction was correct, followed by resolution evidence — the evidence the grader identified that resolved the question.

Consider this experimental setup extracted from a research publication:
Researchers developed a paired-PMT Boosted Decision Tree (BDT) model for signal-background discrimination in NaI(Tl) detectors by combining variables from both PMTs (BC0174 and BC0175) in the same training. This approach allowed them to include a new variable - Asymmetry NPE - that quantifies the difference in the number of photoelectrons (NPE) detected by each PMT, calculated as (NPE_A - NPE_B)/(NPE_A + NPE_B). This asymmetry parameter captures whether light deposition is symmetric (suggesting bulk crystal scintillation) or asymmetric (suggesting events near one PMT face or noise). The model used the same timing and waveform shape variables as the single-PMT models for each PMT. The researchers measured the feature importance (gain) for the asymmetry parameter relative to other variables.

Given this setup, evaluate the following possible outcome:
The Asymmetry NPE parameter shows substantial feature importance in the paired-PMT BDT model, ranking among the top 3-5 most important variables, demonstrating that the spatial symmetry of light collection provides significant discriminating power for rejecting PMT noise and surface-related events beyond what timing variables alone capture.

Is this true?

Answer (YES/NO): NO